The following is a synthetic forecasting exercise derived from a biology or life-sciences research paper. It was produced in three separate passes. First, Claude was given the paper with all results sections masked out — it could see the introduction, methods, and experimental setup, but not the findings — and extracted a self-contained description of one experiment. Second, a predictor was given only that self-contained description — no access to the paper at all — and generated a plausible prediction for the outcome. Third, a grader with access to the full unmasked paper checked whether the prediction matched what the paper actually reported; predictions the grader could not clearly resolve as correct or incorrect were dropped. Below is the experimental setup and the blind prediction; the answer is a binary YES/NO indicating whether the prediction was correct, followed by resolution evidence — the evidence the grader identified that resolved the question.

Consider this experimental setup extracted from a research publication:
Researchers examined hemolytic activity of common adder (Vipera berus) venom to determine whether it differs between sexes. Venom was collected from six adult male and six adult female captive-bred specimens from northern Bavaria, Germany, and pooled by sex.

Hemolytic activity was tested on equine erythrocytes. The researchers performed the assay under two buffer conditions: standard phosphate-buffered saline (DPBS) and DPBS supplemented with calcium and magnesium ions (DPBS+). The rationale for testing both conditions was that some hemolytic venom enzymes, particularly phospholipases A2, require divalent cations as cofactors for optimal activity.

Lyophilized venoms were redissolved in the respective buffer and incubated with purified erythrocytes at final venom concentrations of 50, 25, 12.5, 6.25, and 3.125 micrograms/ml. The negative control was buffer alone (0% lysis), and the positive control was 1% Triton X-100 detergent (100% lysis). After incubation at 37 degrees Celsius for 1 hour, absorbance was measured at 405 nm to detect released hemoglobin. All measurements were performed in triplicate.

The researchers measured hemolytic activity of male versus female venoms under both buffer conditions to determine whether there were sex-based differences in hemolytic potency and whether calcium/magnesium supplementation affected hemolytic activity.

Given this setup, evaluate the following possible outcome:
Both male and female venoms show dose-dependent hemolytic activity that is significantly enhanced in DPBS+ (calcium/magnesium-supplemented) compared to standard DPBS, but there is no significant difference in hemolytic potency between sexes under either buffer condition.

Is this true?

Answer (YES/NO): NO